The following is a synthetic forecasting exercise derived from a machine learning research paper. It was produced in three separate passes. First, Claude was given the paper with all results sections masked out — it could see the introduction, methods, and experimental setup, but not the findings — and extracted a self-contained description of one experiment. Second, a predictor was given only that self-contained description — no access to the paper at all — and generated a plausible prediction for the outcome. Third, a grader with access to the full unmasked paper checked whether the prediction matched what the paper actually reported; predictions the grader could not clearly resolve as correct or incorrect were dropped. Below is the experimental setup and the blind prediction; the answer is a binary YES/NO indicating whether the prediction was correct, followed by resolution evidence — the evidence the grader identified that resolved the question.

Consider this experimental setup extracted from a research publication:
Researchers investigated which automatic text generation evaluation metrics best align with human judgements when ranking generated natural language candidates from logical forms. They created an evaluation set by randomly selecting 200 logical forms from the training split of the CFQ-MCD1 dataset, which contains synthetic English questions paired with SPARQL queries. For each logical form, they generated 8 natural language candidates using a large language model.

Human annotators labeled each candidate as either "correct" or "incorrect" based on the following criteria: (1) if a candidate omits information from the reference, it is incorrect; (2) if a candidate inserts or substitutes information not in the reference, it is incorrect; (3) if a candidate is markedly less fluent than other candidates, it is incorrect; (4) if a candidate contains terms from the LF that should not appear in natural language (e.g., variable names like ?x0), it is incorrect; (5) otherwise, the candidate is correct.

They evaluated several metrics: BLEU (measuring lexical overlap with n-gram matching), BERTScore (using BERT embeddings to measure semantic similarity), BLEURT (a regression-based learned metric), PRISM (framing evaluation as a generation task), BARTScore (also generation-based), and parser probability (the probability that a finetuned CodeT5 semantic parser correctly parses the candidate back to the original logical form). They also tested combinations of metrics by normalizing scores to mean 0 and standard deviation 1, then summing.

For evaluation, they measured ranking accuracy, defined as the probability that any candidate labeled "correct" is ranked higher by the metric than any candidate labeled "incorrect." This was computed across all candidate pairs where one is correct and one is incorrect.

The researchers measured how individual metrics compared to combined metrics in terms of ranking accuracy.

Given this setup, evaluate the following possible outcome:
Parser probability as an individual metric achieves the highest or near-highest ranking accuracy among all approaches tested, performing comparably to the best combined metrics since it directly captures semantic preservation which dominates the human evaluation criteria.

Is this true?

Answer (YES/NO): NO